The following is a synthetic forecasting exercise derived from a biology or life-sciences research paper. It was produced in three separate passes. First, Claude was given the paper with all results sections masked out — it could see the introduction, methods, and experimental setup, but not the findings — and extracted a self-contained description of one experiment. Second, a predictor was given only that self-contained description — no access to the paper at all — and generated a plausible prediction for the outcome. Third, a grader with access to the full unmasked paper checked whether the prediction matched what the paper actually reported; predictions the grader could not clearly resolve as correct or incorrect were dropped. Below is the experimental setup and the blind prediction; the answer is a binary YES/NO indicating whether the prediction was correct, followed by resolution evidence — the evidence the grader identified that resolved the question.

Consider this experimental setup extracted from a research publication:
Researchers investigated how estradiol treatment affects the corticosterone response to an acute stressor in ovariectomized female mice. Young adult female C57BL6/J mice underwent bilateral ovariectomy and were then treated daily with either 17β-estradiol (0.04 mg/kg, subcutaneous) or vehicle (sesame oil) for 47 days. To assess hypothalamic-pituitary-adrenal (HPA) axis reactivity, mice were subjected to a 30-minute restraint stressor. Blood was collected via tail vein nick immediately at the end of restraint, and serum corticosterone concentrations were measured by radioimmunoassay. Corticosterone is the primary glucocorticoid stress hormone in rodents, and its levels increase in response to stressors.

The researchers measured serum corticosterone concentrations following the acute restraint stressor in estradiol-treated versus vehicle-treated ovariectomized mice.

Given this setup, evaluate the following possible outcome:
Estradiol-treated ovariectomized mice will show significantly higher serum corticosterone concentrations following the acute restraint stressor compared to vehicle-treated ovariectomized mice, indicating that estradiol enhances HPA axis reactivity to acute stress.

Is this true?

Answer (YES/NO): NO